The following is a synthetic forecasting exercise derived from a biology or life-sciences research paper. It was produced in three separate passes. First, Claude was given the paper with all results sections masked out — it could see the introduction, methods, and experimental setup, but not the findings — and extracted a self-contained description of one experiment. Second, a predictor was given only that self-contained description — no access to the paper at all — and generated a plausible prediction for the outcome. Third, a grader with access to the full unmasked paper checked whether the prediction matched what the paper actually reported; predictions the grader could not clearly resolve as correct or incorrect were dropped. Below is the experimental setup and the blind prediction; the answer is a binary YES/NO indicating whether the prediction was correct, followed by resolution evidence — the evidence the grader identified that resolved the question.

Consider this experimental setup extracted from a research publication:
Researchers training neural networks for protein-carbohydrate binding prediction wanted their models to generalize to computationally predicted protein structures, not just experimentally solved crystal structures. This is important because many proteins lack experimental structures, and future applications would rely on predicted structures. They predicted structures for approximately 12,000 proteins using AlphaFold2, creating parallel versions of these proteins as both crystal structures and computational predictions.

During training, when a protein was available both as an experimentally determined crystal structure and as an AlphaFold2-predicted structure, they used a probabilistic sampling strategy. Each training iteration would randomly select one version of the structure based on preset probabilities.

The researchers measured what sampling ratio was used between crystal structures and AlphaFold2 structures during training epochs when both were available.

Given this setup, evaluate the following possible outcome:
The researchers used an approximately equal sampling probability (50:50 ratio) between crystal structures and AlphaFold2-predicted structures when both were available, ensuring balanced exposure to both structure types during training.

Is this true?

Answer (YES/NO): NO